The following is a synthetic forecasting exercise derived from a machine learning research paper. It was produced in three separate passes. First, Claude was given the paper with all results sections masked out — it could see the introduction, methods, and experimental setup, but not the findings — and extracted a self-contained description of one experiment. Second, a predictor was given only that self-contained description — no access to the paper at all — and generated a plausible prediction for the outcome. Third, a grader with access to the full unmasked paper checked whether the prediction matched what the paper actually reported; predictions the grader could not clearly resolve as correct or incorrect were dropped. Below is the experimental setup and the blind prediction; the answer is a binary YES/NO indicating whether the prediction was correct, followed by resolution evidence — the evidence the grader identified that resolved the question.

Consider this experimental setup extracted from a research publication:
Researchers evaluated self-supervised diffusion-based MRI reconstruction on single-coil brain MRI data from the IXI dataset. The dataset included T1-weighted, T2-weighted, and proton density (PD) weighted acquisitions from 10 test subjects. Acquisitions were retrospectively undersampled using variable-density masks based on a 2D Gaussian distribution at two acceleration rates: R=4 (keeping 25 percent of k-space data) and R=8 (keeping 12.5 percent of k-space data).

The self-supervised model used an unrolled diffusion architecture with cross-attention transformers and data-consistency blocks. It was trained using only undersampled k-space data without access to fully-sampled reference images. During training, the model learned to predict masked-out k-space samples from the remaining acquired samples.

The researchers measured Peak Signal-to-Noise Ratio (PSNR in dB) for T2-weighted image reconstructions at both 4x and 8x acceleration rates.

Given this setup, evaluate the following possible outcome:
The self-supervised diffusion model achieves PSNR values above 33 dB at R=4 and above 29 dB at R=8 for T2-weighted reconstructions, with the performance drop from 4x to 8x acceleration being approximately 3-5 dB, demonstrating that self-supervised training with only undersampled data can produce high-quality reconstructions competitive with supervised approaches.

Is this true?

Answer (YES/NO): NO